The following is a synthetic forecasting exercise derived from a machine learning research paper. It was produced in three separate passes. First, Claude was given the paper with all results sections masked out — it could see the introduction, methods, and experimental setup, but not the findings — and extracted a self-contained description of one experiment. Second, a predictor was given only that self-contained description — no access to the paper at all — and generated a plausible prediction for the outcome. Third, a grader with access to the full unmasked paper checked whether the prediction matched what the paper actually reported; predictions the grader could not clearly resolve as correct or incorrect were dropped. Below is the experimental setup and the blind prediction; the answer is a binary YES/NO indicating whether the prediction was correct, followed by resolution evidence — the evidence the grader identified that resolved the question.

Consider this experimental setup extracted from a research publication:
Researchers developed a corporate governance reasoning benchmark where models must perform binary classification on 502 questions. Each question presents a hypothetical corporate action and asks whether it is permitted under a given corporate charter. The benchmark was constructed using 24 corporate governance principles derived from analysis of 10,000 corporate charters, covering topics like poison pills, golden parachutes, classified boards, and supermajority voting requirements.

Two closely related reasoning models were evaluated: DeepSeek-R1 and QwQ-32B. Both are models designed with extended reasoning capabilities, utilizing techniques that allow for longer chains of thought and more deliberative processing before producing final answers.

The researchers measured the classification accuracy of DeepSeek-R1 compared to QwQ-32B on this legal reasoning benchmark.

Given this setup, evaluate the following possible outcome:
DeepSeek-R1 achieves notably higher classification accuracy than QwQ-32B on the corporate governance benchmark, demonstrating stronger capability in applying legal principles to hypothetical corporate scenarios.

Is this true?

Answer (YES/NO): NO